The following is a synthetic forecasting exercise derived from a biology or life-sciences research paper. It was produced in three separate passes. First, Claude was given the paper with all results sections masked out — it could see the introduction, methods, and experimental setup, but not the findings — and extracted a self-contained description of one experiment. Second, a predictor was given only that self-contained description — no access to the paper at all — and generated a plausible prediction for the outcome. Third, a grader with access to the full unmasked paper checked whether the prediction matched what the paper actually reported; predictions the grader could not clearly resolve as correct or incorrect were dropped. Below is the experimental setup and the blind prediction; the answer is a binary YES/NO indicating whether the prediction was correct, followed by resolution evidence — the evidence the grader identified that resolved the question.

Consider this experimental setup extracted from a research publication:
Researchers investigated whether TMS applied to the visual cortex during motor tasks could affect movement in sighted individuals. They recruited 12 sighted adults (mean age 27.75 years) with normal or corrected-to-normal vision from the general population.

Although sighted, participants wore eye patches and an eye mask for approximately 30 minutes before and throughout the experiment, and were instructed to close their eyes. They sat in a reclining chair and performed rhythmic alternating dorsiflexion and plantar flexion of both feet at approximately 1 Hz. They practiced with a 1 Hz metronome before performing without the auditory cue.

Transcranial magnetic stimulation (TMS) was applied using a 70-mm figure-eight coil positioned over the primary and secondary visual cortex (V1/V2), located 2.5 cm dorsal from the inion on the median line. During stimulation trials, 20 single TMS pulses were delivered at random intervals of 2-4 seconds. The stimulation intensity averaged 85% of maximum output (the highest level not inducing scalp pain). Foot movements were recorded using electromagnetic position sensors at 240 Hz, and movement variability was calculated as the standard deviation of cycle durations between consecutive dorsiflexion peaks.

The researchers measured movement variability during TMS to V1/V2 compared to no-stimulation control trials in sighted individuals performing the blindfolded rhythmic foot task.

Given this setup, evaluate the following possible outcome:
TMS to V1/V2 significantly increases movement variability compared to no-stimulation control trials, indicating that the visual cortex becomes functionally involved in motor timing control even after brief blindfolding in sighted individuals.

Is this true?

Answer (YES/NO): NO